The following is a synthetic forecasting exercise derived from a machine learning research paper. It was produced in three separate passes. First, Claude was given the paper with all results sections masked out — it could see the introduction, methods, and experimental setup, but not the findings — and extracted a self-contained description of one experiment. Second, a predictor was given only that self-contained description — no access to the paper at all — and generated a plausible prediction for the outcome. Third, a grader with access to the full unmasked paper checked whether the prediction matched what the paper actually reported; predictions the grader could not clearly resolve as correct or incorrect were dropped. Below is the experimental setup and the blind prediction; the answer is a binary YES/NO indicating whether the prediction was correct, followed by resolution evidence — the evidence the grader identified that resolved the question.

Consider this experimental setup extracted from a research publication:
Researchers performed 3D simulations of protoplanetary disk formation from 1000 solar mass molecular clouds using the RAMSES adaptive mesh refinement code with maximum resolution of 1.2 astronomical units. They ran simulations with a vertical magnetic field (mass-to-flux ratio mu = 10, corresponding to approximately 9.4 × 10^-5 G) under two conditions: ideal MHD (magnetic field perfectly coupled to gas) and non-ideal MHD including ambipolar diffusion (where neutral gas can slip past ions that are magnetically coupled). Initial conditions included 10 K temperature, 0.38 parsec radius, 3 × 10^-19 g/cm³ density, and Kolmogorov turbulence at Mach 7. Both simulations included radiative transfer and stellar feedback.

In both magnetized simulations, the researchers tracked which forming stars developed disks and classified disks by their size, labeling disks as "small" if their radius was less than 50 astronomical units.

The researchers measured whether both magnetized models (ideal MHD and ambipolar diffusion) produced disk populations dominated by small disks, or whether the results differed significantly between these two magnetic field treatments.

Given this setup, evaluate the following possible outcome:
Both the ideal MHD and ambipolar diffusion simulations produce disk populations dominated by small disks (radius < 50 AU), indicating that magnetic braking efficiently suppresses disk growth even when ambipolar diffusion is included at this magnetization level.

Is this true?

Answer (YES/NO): NO